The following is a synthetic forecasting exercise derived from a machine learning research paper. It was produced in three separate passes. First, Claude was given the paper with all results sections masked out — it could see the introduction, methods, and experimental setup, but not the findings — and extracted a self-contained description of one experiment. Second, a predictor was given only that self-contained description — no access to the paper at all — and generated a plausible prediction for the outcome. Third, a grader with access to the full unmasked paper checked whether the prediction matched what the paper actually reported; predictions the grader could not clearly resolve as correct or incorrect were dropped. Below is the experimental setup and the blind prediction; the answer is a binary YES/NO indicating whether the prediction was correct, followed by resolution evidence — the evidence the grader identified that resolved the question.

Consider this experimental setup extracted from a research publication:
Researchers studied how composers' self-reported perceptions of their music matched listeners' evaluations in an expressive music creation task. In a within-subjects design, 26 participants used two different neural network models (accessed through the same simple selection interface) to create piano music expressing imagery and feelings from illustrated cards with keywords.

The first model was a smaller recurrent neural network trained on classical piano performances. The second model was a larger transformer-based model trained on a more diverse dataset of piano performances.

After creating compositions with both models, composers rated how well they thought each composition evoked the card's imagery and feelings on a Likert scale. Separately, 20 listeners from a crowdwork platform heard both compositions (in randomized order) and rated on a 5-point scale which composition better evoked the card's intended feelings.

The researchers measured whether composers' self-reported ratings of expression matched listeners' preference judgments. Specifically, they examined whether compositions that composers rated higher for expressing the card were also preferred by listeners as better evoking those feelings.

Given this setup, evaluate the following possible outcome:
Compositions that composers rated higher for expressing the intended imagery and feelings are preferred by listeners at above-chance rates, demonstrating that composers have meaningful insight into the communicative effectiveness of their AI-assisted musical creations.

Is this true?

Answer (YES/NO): NO